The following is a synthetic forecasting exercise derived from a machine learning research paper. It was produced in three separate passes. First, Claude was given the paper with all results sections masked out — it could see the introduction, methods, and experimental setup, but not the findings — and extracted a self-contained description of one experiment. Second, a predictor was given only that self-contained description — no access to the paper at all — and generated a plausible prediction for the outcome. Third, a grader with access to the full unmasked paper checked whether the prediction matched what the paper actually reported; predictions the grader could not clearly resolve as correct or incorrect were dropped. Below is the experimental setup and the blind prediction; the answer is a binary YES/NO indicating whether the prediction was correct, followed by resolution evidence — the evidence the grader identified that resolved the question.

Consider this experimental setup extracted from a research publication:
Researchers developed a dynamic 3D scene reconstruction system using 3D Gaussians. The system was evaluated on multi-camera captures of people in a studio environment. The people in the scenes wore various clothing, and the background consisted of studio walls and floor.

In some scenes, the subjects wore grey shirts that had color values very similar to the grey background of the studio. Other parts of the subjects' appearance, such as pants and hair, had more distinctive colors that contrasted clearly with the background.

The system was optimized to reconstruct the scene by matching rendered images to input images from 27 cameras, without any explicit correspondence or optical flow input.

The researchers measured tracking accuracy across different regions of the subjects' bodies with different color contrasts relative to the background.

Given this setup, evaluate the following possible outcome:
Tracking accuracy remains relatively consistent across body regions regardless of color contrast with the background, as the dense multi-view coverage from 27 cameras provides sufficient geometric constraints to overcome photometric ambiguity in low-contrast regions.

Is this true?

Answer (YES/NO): NO